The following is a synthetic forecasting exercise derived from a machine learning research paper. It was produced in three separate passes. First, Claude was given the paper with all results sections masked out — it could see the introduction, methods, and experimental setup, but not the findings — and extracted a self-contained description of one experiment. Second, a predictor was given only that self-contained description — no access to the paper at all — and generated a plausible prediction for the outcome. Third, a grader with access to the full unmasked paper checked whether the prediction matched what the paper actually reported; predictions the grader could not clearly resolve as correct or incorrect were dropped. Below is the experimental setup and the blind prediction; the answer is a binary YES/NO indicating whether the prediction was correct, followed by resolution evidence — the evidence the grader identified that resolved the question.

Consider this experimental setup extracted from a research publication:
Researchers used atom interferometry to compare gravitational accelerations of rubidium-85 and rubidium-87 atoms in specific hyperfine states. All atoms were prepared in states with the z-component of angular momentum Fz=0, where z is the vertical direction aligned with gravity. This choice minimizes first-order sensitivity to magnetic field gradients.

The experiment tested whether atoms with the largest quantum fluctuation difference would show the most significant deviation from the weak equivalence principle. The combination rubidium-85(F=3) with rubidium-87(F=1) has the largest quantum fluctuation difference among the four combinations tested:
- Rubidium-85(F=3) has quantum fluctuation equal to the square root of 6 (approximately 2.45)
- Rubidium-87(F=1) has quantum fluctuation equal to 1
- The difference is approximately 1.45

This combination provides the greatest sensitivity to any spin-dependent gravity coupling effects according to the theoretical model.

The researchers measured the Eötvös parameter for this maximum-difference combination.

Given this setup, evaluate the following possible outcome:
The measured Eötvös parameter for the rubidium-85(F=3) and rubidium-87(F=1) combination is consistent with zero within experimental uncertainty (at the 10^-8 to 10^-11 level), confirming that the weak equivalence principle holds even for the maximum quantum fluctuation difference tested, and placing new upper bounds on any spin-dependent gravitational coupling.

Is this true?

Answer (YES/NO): YES